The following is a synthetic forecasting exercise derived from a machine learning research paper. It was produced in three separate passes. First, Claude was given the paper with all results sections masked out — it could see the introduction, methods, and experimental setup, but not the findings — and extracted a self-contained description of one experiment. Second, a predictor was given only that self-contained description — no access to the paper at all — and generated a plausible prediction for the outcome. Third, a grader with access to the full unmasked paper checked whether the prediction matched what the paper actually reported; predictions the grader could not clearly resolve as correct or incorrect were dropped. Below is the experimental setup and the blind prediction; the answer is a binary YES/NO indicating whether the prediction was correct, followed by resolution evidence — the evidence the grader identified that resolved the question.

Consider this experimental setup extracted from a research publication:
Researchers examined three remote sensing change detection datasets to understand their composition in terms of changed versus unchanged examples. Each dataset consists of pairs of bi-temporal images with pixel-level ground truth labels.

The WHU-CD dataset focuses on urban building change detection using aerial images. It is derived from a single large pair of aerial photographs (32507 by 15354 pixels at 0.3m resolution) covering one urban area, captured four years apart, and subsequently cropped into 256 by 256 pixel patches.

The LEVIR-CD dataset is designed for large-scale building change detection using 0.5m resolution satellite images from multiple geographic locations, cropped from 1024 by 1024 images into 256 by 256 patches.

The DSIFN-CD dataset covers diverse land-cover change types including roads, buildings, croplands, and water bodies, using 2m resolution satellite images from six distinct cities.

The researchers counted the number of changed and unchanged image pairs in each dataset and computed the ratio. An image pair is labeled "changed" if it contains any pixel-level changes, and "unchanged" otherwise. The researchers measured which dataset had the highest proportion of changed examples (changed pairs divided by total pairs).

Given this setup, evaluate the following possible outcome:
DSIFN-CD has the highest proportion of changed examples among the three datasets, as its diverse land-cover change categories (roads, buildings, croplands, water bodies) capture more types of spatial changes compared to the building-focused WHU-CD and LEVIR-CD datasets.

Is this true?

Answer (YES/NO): YES